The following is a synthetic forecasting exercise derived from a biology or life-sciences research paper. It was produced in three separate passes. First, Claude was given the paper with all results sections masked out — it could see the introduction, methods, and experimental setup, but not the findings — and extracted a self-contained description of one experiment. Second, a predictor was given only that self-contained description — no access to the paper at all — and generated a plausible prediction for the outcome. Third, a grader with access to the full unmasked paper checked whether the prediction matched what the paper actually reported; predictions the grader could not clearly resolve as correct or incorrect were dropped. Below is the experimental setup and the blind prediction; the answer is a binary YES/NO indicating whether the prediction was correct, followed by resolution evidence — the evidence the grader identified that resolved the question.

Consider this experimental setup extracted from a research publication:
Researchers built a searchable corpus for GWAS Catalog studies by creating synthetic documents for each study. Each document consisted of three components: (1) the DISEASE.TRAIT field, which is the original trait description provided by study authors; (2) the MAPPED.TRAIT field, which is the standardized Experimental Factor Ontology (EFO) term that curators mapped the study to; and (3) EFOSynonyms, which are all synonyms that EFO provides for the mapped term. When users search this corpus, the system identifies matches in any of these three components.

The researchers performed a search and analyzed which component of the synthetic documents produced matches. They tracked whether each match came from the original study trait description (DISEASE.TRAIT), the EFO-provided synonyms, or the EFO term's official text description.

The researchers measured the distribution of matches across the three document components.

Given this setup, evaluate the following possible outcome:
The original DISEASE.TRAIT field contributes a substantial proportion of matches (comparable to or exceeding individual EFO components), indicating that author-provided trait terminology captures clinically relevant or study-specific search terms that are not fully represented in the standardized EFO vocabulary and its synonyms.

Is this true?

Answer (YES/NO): NO